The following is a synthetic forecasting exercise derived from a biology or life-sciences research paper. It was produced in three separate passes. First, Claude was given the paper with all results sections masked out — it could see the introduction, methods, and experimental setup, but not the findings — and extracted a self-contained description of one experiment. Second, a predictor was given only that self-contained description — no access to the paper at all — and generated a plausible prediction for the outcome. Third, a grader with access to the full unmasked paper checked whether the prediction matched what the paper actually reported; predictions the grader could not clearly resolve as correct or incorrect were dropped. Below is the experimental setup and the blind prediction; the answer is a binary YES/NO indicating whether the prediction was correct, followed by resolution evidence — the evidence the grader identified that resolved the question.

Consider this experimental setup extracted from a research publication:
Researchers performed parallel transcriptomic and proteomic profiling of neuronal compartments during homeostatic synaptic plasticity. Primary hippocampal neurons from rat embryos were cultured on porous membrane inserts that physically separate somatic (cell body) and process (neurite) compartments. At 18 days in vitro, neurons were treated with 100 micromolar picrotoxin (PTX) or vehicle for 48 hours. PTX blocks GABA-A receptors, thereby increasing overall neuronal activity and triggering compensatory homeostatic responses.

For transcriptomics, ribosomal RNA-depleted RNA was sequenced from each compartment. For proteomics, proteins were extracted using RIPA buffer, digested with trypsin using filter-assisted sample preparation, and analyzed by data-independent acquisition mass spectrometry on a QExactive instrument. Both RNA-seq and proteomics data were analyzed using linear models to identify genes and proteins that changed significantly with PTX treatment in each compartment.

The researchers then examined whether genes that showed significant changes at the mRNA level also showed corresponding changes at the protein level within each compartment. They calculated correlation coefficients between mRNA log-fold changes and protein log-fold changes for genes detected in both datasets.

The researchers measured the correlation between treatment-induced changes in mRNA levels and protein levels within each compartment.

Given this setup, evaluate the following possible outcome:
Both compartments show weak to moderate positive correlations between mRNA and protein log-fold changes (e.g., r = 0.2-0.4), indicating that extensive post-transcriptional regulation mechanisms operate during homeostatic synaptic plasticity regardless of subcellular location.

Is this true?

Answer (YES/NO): NO